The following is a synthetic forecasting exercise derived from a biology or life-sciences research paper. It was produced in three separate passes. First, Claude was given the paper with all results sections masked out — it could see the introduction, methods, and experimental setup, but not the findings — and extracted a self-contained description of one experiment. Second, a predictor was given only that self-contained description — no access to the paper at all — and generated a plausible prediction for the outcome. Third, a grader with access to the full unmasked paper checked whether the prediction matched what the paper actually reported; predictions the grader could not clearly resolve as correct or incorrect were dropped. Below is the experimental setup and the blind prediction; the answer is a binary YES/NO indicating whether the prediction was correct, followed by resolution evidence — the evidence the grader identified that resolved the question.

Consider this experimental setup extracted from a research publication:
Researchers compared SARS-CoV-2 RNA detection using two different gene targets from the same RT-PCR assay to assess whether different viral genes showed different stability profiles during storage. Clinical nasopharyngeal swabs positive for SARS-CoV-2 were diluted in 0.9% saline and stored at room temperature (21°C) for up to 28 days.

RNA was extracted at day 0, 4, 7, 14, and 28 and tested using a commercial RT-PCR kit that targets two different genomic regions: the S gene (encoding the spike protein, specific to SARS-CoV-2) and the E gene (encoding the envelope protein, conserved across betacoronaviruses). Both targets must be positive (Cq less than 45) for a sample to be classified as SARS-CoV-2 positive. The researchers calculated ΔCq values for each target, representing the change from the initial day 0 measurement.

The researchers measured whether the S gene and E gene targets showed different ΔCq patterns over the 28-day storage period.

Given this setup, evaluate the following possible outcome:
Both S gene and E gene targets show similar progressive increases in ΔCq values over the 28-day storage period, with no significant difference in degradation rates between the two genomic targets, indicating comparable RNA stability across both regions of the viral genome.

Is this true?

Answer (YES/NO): NO